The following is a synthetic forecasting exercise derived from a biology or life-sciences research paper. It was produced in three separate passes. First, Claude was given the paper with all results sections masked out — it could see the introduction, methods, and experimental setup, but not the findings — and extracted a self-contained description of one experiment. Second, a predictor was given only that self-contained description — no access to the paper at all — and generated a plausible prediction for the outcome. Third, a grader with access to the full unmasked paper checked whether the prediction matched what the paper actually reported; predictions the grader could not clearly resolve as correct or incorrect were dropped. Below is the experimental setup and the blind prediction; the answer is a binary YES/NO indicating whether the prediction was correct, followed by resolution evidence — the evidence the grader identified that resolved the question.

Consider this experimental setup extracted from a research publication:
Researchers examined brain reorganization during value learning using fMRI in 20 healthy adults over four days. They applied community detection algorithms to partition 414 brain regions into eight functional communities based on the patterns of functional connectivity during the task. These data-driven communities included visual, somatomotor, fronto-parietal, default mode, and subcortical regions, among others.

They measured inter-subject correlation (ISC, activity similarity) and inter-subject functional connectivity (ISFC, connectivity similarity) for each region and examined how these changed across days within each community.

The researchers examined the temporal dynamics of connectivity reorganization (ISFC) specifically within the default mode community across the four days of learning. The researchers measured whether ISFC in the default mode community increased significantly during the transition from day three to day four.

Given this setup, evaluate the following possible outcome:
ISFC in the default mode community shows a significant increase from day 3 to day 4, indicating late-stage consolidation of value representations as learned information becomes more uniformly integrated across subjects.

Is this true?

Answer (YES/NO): YES